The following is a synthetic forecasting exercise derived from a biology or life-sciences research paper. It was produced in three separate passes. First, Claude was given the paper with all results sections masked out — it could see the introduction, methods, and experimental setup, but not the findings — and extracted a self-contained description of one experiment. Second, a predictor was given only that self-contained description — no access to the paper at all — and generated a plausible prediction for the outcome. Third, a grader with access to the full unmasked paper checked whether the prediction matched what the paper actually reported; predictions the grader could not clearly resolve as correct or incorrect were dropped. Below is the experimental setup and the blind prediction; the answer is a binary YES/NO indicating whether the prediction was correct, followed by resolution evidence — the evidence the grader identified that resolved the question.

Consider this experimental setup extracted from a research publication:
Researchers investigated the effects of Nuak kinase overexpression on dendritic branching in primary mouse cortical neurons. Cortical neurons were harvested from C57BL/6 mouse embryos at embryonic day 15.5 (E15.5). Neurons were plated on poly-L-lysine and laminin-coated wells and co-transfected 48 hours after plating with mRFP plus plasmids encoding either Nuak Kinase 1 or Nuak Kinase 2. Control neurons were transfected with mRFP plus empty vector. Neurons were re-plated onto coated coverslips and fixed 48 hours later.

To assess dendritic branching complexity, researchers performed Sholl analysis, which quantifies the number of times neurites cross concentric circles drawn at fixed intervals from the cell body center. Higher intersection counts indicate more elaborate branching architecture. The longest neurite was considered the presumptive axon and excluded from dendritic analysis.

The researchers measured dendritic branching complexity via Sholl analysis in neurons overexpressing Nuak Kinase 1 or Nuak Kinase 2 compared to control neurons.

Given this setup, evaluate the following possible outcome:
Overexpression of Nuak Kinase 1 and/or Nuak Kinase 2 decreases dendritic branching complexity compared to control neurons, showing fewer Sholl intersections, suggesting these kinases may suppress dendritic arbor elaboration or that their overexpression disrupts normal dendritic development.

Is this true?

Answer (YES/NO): NO